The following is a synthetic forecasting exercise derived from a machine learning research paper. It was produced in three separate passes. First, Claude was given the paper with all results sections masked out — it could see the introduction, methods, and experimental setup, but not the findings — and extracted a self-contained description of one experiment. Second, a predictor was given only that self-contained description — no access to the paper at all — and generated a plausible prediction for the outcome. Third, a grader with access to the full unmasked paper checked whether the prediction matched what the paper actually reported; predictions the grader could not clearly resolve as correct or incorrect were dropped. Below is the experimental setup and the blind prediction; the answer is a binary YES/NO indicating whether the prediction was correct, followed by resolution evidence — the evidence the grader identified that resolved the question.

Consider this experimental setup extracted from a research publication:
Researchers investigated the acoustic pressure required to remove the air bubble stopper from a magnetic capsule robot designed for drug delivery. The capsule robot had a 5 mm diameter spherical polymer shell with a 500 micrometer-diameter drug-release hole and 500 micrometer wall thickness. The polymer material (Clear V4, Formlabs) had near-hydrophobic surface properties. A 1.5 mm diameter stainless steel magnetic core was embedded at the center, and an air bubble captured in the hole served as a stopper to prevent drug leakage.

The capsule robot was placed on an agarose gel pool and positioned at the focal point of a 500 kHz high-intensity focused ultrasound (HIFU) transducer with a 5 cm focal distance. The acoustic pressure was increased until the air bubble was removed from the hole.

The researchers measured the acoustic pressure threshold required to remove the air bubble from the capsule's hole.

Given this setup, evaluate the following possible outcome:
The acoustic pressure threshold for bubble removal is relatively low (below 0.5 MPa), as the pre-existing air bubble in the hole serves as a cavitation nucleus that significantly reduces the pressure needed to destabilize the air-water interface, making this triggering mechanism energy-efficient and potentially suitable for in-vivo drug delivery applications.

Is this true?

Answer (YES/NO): NO